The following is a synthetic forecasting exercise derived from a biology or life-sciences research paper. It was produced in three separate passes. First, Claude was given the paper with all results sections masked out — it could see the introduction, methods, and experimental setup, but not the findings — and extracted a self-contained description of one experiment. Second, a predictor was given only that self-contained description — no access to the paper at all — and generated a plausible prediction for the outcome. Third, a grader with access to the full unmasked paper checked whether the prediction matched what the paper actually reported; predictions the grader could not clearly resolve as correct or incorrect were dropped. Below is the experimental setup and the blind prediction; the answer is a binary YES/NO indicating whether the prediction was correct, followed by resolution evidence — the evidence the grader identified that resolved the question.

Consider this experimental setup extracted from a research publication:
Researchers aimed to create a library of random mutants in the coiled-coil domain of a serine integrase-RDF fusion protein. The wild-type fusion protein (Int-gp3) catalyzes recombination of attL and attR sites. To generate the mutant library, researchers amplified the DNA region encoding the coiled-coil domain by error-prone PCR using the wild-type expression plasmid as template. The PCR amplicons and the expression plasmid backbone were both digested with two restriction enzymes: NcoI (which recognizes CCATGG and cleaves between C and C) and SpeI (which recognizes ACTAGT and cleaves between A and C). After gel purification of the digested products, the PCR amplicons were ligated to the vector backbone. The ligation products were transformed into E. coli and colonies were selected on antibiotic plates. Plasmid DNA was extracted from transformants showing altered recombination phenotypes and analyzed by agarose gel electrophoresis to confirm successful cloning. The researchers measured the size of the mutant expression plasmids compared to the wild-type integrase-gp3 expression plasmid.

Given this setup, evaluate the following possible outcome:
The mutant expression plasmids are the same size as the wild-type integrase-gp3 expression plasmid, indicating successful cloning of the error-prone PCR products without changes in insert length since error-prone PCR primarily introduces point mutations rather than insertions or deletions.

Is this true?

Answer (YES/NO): NO